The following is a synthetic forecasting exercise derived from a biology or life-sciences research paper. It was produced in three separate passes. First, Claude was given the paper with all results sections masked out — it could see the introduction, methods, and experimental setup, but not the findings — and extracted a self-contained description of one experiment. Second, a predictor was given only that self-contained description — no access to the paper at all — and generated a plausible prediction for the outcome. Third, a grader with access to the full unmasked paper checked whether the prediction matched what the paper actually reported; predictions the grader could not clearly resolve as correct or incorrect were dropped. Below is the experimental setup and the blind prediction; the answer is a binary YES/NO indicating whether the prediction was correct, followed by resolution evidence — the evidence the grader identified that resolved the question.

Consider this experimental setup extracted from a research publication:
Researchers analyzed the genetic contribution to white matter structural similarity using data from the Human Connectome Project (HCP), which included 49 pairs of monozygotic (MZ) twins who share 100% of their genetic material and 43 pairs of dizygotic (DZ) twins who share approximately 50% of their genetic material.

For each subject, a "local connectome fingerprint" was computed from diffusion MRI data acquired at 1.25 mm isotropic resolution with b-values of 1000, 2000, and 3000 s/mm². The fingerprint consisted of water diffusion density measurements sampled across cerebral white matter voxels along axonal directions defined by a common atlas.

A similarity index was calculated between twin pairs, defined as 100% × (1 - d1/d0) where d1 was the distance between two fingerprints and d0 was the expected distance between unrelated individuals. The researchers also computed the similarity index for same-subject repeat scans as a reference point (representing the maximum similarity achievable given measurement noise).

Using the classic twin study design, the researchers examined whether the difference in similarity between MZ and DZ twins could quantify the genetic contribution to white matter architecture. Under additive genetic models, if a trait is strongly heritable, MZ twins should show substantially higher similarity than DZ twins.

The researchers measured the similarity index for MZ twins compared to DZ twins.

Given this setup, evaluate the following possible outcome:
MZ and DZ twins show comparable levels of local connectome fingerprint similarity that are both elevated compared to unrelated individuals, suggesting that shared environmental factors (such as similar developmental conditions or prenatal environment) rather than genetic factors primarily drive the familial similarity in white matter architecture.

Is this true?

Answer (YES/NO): NO